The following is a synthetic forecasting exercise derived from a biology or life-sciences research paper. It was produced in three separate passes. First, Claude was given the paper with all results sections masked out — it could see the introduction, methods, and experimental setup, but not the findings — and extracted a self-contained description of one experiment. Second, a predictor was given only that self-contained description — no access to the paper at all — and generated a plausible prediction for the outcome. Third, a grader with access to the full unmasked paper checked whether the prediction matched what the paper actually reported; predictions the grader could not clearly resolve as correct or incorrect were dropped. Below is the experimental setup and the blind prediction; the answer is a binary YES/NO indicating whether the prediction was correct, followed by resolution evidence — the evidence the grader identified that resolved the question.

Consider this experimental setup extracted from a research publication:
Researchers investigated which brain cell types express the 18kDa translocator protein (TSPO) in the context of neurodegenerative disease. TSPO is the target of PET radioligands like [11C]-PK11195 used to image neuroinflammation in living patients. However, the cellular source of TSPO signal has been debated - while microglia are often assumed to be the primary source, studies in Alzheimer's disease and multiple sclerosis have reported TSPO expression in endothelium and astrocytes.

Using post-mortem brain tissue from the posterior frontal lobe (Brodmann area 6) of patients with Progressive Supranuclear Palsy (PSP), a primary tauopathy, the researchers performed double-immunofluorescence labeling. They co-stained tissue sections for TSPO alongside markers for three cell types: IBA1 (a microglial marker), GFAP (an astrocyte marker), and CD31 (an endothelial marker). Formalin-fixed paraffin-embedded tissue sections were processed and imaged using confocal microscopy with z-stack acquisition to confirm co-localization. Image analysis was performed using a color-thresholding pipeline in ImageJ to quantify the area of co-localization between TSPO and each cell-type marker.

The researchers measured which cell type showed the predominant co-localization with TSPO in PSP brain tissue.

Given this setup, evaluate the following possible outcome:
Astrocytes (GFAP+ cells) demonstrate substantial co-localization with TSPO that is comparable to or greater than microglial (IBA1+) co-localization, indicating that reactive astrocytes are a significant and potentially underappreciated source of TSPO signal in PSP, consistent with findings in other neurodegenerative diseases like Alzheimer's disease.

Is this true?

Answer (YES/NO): NO